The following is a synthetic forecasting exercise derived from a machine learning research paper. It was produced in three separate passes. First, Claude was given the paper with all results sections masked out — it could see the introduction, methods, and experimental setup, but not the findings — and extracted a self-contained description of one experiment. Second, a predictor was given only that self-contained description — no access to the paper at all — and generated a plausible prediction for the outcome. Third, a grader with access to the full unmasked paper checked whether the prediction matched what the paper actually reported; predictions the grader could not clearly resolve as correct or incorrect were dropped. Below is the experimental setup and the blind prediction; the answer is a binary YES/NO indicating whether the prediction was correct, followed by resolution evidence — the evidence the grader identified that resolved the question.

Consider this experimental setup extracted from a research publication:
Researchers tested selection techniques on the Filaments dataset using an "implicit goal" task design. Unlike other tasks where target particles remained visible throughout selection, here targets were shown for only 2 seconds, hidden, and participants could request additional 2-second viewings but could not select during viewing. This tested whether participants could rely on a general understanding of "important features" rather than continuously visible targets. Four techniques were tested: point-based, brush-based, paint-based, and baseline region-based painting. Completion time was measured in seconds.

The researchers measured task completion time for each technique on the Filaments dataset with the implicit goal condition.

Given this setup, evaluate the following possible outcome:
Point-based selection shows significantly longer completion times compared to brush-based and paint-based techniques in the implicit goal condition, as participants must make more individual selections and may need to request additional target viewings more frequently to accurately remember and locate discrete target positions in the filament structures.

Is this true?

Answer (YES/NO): NO